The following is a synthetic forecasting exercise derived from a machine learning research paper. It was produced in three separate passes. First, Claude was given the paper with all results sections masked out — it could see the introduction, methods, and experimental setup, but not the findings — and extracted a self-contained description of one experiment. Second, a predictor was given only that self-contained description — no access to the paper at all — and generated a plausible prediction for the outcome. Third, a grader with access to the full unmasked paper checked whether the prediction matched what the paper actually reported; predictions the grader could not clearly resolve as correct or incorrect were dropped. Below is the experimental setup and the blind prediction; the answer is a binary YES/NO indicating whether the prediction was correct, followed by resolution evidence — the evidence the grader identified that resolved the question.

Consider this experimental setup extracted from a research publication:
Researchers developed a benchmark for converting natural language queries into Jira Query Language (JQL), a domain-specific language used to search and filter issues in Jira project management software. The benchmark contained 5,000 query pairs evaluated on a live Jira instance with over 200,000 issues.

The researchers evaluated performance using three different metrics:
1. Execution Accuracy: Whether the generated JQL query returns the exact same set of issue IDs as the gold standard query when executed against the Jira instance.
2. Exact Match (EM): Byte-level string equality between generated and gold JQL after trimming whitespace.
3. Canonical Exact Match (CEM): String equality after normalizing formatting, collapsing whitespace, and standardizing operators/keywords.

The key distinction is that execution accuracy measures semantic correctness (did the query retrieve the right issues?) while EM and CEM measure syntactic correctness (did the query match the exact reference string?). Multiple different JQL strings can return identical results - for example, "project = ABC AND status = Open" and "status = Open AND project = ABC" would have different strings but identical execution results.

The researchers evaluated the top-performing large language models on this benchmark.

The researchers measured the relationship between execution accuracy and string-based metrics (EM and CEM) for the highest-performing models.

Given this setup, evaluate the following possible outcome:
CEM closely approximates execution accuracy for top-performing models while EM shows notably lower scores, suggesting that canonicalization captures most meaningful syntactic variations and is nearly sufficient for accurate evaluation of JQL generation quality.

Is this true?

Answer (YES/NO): NO